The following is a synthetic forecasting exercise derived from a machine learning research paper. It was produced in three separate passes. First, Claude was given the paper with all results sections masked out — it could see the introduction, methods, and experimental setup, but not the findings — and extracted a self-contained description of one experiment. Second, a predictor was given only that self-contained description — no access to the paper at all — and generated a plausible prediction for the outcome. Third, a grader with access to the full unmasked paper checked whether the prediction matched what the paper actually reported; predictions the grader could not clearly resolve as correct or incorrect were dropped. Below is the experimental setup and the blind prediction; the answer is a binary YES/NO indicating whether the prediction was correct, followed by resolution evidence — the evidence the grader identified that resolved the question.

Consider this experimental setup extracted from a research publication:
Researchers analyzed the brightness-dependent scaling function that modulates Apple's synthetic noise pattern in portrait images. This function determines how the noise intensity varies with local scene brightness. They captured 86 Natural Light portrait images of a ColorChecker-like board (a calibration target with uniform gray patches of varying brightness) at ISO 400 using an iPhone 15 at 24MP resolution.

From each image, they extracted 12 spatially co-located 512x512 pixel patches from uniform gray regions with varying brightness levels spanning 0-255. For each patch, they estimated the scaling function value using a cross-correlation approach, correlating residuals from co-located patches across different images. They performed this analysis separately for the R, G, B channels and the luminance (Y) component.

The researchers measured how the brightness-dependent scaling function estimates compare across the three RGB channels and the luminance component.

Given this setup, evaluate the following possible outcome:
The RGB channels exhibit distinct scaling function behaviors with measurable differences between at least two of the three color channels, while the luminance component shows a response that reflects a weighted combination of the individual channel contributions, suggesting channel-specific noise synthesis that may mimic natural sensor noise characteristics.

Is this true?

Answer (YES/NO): NO